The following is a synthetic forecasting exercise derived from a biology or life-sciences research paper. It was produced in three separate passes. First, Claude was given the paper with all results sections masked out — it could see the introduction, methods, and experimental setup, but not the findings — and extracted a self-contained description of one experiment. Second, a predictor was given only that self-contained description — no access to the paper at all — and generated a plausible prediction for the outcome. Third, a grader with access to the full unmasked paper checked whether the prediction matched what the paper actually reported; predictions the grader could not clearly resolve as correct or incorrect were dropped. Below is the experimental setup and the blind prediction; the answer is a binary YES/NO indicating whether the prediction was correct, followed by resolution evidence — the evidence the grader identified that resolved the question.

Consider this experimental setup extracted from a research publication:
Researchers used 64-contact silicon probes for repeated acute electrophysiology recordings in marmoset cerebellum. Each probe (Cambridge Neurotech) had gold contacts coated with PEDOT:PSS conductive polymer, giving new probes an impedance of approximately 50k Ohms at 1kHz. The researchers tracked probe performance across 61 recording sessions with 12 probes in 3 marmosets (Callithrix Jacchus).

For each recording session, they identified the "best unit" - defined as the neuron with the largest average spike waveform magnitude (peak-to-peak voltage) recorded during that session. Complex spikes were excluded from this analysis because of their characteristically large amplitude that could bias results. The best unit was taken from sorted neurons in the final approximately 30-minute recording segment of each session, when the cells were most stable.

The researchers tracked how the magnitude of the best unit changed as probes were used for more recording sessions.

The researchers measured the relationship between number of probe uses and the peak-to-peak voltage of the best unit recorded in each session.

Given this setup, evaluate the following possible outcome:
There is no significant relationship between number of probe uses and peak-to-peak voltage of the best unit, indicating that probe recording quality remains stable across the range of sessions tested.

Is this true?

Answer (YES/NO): NO